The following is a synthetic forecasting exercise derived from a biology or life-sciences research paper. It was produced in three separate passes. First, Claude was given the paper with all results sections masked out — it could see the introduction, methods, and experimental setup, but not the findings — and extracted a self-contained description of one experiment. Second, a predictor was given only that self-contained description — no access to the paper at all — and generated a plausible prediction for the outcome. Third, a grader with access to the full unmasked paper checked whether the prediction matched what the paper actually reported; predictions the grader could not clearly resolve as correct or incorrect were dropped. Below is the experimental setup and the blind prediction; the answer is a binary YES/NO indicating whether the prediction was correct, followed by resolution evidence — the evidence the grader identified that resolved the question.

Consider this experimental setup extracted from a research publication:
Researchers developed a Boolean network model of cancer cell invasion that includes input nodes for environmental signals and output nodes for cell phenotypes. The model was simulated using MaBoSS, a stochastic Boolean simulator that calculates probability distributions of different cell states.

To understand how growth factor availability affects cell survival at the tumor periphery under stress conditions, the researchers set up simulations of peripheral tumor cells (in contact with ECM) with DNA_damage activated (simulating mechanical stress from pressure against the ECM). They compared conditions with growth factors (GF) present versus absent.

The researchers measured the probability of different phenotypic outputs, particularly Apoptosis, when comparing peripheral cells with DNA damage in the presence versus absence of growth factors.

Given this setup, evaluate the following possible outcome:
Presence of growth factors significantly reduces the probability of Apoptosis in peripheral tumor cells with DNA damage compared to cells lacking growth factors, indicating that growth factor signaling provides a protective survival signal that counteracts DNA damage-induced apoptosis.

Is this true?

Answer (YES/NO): YES